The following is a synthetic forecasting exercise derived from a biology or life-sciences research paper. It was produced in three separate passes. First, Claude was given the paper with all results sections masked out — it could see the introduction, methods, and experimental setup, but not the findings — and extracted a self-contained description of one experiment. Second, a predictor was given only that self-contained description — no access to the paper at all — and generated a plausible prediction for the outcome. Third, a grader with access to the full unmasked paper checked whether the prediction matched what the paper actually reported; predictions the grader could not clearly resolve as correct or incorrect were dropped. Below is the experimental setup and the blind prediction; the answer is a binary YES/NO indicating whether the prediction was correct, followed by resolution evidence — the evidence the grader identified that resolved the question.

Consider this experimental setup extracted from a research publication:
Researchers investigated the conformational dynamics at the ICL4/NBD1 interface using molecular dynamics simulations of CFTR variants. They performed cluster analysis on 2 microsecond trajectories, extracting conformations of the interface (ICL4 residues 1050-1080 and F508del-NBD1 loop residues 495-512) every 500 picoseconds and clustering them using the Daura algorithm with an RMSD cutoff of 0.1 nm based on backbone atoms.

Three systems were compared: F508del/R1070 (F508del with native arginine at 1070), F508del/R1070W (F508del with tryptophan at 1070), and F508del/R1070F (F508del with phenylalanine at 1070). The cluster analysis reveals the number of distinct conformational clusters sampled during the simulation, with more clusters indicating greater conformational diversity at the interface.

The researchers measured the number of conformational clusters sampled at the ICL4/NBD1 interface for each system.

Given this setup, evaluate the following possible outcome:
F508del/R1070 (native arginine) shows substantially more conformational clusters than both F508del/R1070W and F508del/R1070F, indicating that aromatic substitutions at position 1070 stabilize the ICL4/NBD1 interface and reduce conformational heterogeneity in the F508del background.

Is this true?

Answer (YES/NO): NO